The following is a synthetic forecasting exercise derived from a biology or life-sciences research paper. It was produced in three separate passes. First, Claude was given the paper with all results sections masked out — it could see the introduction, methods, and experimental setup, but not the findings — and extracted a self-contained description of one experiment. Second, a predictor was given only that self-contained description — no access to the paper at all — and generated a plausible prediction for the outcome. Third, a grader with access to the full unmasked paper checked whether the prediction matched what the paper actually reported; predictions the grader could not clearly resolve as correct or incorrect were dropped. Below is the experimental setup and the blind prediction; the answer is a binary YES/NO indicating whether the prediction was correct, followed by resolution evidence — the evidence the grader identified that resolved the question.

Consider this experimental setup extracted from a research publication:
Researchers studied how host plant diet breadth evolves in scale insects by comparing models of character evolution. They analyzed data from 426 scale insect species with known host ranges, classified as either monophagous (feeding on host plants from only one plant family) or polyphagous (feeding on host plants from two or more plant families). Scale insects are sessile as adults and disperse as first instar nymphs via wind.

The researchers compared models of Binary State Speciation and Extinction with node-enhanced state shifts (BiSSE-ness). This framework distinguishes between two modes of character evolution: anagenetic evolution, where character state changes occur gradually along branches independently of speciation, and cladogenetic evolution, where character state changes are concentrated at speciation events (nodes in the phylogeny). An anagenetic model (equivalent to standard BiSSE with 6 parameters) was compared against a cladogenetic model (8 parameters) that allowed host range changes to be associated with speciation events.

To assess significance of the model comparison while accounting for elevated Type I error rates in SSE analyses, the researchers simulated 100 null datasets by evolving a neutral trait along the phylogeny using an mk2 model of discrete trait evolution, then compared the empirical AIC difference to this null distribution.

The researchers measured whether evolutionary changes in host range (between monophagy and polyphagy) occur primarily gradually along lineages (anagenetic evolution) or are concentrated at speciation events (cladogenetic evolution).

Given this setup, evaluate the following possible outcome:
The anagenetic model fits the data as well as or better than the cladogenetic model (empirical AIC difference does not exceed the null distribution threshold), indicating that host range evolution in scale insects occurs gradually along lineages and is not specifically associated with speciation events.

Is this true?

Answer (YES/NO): NO